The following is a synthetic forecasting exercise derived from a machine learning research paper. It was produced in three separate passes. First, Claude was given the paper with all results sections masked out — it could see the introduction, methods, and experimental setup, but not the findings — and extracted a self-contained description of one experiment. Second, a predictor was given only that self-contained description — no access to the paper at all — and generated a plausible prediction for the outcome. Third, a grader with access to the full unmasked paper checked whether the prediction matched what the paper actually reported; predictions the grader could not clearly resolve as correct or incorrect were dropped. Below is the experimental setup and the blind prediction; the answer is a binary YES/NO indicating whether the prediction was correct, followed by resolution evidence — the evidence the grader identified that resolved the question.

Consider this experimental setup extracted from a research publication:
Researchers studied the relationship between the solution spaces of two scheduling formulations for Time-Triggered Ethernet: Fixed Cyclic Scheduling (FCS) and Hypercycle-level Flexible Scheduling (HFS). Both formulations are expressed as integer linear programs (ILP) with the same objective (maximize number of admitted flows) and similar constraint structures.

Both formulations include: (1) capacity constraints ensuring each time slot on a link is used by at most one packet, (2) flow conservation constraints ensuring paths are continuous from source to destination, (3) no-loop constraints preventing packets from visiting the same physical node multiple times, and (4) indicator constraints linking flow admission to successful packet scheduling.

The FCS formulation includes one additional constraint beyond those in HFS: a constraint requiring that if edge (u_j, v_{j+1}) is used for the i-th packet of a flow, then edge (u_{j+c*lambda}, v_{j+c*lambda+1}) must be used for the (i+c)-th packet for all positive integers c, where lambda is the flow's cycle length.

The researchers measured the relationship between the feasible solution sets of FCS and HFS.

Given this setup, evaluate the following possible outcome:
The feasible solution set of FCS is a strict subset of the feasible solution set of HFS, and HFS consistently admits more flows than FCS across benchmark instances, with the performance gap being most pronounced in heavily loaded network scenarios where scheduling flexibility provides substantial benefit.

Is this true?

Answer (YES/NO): YES